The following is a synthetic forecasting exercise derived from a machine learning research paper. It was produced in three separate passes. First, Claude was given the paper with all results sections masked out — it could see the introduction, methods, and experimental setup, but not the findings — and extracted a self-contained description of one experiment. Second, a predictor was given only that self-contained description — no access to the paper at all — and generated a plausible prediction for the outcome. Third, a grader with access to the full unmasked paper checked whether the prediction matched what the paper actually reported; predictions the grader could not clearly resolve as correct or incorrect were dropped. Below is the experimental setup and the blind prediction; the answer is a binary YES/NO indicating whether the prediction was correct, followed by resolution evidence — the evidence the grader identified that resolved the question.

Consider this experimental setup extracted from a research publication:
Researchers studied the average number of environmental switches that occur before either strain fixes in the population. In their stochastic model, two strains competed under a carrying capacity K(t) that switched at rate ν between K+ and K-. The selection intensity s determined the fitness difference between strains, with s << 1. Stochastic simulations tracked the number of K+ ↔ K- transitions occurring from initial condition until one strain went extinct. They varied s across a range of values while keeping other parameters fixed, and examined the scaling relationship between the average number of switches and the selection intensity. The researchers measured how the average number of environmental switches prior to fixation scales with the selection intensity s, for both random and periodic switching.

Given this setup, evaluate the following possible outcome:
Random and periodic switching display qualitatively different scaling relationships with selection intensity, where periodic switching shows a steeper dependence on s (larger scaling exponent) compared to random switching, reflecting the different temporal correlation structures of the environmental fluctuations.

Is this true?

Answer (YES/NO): NO